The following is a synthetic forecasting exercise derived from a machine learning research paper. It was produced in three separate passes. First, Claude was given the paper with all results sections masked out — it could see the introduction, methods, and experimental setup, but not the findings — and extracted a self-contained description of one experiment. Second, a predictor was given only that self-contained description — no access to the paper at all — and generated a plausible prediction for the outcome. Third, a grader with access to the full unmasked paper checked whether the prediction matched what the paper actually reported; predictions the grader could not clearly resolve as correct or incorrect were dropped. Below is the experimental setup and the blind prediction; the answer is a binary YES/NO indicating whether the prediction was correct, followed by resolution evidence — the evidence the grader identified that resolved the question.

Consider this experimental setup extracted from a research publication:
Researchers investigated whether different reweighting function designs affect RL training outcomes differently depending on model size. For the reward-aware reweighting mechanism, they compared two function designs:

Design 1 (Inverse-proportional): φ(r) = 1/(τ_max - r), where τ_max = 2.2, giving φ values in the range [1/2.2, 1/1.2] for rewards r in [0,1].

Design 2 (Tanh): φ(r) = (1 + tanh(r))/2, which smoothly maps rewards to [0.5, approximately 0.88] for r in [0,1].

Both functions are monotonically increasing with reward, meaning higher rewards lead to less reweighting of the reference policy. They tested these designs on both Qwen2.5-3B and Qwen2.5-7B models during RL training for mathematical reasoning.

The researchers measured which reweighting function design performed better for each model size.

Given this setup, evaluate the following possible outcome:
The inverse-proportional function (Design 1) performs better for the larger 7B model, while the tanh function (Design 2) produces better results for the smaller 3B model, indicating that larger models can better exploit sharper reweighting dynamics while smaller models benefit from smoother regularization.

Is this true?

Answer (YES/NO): NO